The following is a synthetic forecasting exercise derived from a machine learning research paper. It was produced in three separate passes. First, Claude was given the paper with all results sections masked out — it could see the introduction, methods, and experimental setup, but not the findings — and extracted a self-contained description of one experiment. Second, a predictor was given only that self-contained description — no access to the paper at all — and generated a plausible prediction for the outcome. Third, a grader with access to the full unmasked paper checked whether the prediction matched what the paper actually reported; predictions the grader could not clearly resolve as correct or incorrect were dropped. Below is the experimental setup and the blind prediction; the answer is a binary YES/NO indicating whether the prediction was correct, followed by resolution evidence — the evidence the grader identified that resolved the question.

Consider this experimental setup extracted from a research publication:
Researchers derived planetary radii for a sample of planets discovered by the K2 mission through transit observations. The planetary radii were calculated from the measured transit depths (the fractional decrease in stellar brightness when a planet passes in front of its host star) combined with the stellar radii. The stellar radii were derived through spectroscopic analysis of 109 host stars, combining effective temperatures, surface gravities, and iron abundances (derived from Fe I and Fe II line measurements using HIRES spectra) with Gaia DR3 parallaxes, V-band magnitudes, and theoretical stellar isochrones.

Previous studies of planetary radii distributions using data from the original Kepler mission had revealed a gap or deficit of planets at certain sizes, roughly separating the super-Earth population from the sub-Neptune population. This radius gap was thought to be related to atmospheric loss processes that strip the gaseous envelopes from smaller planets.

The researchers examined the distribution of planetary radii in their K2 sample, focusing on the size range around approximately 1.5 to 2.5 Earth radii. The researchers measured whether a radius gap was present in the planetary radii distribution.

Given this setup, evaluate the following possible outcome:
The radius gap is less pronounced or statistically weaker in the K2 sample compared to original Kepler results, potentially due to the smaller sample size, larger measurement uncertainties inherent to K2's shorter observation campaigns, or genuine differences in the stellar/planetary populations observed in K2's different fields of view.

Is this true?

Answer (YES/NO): NO